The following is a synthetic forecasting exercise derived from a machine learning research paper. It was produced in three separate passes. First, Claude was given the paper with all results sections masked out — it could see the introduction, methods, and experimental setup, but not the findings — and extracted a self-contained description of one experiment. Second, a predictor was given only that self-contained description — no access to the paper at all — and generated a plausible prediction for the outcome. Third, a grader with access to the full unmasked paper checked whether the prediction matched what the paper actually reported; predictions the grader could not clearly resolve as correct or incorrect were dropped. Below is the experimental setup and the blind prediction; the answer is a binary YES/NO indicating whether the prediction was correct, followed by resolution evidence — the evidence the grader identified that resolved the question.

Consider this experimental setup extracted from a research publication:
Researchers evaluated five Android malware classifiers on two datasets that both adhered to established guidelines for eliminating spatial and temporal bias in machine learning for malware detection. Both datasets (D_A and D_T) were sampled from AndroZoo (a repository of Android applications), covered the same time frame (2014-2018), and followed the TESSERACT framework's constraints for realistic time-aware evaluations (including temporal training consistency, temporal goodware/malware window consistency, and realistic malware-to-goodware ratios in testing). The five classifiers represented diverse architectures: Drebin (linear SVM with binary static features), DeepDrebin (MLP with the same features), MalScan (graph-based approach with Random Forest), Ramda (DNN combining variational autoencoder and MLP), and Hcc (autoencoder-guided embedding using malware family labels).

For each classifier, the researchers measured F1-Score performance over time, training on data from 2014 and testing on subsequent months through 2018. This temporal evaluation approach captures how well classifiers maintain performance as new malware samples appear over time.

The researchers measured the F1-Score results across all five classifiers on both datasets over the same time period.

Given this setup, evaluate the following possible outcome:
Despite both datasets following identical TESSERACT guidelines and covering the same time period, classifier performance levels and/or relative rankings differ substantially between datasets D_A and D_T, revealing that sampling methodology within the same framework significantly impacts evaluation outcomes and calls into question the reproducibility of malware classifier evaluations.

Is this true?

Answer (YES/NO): YES